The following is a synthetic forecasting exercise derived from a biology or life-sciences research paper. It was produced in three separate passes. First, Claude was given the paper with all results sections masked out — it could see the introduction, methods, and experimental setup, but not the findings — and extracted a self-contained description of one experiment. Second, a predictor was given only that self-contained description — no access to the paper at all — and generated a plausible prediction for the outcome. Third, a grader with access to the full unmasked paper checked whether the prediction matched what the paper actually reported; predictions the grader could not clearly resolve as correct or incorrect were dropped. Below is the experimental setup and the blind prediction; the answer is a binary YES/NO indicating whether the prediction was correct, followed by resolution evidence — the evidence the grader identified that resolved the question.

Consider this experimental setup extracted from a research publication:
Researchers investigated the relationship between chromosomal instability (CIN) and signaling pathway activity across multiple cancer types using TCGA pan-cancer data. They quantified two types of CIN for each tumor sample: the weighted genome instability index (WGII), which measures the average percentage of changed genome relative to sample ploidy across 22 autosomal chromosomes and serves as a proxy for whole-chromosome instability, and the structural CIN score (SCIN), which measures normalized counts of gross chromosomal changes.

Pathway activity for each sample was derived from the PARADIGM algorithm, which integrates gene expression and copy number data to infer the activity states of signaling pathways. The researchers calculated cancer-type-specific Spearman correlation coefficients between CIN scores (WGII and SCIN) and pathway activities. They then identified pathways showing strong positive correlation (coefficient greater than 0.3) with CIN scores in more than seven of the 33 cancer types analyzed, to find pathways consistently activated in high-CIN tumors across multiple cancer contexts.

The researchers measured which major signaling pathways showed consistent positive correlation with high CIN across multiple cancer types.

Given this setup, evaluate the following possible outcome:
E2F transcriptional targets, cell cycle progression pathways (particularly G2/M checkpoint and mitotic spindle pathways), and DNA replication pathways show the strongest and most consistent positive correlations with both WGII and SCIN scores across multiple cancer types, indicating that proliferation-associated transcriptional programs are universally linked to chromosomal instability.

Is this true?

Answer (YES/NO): NO